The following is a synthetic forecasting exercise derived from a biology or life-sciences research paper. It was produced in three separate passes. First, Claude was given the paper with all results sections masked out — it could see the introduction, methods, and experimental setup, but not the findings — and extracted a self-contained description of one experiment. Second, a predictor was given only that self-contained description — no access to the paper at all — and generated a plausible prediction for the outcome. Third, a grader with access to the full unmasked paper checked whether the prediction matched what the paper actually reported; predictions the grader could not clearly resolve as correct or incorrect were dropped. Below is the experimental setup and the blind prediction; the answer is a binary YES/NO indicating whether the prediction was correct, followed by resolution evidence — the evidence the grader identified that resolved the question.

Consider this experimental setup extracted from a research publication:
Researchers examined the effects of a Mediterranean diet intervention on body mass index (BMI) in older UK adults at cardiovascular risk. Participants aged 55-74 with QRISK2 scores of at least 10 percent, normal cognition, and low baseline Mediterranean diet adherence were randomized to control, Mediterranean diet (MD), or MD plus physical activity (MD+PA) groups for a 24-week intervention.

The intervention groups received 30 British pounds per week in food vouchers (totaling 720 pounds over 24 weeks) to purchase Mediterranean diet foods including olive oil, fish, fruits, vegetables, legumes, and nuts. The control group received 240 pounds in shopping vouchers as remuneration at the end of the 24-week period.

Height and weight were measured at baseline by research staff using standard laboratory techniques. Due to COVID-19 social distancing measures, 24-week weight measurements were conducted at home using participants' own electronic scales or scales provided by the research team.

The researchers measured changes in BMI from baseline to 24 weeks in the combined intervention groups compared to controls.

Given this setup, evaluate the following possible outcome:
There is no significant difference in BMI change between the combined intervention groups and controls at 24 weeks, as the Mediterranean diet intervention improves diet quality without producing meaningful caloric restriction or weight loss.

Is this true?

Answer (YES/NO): YES